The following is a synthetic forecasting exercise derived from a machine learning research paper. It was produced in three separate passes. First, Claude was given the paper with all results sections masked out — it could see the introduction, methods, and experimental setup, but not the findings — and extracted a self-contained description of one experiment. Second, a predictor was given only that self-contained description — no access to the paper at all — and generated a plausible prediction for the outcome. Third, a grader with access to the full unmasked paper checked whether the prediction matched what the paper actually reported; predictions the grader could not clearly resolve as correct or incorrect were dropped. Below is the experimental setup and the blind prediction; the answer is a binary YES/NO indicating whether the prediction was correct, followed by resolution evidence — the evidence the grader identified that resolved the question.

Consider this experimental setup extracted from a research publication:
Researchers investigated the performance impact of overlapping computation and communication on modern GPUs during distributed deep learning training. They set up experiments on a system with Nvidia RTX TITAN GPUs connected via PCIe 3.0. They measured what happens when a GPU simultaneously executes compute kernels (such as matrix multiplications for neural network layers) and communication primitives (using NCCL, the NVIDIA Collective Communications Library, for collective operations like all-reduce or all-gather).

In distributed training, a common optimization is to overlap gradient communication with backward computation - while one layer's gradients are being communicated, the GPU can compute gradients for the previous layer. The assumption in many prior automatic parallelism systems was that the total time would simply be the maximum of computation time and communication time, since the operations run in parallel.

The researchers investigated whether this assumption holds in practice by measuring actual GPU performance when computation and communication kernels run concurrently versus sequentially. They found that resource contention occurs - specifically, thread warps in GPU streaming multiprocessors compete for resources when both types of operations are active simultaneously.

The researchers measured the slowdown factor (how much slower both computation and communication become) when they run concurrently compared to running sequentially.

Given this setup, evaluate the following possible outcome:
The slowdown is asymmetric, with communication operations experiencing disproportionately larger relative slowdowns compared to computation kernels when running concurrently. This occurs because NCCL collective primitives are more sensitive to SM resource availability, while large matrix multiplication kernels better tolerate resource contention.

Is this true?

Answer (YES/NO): NO